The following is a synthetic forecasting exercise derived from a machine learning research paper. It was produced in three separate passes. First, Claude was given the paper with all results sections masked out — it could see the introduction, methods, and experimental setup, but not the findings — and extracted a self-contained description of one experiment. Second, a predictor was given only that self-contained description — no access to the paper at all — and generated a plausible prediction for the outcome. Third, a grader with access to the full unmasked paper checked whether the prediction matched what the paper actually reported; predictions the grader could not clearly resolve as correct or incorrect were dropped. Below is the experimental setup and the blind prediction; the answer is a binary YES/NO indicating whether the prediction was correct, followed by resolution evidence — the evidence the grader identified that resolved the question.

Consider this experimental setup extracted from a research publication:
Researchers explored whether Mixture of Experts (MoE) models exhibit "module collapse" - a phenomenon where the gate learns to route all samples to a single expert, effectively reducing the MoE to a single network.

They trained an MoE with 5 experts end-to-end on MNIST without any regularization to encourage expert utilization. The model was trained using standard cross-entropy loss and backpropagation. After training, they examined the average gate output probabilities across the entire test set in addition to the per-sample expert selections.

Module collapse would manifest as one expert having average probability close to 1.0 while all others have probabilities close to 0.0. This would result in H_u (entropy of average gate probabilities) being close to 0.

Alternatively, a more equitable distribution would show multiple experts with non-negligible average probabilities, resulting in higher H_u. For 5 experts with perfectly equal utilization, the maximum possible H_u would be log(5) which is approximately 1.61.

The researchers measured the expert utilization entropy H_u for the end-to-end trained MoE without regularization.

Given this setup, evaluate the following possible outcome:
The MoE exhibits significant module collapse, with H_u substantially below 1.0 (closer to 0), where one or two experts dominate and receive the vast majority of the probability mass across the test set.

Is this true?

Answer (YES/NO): NO